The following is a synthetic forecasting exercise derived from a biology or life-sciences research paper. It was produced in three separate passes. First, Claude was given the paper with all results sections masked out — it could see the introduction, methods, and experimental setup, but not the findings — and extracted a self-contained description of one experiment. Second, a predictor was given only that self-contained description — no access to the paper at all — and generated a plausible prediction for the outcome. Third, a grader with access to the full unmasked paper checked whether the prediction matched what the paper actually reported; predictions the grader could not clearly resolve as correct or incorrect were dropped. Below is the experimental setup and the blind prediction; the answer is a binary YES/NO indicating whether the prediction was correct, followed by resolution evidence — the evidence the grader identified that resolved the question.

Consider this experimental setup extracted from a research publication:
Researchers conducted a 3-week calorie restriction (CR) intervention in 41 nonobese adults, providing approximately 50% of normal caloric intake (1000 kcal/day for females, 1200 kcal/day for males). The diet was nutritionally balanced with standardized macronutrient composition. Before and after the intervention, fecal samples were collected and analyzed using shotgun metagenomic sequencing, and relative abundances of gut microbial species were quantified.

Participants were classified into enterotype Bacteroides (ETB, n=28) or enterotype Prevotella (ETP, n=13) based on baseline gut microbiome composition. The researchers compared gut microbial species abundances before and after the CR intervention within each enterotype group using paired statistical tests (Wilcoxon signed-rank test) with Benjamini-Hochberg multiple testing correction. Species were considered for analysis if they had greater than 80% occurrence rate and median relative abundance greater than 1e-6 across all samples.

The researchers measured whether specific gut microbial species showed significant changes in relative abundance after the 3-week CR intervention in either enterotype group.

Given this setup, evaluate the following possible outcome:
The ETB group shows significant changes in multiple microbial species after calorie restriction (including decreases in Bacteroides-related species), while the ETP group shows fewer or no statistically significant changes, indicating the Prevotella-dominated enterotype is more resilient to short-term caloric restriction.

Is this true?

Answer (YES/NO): NO